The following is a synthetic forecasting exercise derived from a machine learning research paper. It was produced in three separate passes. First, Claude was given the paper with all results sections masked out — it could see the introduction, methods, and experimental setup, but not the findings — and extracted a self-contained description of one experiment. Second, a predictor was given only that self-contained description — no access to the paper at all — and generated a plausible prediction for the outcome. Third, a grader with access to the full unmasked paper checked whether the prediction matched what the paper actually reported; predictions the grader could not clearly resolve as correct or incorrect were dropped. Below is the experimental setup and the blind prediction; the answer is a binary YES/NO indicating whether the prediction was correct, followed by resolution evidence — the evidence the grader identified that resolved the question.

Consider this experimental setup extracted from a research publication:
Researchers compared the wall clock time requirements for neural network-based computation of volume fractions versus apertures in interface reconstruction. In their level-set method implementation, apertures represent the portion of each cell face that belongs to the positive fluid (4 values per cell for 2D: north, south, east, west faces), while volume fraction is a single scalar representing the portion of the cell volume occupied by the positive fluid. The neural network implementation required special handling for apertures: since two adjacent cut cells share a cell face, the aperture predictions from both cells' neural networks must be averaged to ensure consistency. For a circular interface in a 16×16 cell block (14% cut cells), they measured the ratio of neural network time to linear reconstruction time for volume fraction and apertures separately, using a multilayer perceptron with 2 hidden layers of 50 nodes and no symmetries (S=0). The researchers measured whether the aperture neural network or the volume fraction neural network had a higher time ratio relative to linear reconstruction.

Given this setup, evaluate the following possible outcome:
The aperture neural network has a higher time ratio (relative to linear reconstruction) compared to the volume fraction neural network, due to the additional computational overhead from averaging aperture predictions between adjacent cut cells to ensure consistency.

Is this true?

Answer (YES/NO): YES